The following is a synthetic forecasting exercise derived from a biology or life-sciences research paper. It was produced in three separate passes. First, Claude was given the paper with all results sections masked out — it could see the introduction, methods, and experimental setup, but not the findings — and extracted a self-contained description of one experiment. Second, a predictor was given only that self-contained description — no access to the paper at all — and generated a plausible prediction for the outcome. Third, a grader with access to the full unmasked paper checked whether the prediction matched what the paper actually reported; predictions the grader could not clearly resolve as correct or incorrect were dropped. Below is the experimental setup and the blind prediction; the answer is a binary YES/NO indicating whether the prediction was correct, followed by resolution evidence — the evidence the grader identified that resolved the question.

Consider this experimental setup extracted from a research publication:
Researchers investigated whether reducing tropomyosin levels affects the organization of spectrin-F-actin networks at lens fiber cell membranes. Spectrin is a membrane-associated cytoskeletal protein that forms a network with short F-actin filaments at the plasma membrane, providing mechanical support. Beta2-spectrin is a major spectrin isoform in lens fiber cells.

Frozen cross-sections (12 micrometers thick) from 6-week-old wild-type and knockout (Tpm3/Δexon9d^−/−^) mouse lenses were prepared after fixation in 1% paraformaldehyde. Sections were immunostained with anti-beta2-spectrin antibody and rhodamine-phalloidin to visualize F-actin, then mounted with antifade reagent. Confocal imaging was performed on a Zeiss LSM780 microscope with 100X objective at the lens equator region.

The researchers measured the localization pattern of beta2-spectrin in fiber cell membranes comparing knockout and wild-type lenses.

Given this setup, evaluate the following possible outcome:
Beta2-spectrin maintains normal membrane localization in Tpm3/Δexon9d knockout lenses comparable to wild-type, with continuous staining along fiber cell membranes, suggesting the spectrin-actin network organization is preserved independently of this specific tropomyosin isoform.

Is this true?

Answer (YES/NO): NO